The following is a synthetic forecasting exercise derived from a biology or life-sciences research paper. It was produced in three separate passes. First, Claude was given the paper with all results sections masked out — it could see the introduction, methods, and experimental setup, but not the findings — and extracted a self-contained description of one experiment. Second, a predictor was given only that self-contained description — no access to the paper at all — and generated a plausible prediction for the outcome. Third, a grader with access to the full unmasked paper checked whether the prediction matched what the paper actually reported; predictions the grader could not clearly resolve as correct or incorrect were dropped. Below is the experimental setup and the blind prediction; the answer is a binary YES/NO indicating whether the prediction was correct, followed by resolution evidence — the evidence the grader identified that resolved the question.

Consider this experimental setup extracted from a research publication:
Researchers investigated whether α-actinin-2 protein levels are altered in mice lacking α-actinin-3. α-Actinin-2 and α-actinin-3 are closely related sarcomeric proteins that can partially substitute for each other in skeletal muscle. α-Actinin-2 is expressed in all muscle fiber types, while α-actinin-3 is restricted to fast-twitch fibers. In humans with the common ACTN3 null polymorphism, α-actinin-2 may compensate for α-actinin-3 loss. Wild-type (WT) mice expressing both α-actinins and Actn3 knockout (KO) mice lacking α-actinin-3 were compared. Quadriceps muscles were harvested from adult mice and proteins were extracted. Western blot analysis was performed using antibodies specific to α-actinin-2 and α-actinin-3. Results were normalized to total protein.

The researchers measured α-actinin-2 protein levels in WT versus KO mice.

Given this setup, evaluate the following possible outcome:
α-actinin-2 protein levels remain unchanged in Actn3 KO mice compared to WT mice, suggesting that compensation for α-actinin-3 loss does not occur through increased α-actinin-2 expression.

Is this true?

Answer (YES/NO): NO